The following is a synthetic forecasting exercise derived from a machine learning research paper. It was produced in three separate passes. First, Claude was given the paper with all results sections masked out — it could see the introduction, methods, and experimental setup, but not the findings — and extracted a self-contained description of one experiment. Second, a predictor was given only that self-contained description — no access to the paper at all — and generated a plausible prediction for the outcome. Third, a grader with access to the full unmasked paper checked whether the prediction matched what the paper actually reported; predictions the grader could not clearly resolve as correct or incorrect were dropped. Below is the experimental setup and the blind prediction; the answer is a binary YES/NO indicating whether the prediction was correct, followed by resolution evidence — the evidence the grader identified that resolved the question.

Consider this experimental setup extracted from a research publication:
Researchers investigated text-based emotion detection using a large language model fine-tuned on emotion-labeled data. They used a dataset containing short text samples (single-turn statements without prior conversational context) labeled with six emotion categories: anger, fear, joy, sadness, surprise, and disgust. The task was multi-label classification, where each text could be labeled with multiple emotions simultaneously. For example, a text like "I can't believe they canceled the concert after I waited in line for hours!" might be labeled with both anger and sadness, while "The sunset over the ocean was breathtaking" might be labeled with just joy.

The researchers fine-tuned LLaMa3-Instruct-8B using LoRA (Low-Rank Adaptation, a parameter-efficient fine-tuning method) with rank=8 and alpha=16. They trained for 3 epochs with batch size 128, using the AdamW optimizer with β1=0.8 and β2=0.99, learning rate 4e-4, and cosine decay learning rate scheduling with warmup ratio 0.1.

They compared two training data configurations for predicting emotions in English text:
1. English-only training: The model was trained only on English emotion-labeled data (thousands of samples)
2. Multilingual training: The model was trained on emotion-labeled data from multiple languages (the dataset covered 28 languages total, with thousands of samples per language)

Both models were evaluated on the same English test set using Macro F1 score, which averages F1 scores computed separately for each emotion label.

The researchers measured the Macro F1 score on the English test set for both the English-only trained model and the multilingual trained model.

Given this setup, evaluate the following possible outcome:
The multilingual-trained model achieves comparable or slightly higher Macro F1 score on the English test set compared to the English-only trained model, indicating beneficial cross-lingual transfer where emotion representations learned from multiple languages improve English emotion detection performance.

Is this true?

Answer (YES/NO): NO